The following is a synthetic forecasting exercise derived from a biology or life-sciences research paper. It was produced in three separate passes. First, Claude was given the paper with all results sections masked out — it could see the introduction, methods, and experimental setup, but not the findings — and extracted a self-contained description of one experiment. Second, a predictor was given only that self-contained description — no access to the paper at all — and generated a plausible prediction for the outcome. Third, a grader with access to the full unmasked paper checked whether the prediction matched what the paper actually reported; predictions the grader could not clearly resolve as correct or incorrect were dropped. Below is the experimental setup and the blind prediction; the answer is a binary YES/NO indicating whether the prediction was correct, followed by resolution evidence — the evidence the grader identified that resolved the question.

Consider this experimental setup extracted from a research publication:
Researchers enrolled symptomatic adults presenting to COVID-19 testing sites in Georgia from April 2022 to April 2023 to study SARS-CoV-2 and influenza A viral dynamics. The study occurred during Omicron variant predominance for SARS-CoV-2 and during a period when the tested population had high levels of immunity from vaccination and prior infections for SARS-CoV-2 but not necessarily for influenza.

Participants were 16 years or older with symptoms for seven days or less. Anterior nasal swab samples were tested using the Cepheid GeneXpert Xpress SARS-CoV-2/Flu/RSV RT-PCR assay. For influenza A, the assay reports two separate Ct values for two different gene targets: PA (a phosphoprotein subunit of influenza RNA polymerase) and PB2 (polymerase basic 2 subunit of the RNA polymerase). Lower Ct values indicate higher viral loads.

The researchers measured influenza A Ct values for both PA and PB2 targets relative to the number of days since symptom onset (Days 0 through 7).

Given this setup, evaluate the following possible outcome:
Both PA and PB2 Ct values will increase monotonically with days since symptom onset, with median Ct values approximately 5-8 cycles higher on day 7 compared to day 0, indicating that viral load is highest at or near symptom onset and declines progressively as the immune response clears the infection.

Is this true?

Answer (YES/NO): NO